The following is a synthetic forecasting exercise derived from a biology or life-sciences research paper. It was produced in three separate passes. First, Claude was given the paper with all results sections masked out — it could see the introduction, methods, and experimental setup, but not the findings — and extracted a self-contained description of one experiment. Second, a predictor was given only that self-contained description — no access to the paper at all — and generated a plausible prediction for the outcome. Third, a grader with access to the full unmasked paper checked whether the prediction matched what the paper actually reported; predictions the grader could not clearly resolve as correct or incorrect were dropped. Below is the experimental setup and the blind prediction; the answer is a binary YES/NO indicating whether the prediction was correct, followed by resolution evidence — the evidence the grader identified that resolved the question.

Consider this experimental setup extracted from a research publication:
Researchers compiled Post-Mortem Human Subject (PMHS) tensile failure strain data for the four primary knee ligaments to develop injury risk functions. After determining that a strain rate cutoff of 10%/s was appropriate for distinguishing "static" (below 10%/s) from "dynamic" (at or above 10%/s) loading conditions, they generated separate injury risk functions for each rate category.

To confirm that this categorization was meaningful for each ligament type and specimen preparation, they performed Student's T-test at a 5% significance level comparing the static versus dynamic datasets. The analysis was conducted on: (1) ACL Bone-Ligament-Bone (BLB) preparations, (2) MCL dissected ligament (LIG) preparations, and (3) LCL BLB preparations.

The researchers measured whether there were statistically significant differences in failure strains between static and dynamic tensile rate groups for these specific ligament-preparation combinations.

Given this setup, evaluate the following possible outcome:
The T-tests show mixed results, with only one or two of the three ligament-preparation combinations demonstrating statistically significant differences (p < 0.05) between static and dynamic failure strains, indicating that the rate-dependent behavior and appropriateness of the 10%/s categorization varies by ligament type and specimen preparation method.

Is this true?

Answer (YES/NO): NO